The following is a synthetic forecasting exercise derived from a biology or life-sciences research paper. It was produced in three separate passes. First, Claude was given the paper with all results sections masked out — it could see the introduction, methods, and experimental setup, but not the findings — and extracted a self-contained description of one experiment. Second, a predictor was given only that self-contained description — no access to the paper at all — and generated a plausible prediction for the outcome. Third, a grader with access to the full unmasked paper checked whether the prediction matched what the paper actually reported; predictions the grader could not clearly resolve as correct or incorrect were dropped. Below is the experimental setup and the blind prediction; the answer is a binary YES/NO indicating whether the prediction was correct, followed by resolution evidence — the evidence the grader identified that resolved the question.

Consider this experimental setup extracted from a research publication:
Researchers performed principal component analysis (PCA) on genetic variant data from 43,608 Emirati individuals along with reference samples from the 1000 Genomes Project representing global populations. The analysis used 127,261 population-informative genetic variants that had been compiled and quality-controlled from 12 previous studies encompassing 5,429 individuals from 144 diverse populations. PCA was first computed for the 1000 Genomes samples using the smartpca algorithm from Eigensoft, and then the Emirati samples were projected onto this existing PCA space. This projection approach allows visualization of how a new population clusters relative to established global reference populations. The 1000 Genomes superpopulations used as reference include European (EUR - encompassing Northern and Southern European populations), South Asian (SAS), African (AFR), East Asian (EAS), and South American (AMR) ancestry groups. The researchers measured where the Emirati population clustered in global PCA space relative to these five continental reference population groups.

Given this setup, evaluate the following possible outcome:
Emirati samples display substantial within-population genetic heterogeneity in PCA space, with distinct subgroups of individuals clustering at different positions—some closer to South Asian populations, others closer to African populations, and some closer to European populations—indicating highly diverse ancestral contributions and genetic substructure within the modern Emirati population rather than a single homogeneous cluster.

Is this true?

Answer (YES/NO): YES